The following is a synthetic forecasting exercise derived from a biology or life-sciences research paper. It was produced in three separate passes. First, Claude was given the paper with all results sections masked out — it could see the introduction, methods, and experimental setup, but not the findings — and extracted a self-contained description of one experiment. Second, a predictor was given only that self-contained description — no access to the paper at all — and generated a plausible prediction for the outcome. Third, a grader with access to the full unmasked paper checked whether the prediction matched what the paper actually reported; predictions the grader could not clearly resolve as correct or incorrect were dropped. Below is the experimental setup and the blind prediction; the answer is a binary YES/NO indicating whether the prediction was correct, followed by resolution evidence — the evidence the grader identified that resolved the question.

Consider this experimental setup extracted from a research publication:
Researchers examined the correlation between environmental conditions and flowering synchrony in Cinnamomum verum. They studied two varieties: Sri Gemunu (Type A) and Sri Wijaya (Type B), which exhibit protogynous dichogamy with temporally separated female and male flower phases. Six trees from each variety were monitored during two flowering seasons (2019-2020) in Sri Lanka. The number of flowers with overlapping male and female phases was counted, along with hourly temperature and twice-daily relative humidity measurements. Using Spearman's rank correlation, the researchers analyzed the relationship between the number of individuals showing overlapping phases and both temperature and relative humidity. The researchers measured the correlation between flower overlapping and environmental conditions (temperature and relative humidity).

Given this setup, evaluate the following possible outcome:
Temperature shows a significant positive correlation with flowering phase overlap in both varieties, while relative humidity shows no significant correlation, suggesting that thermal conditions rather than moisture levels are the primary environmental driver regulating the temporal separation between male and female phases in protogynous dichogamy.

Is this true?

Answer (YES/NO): NO